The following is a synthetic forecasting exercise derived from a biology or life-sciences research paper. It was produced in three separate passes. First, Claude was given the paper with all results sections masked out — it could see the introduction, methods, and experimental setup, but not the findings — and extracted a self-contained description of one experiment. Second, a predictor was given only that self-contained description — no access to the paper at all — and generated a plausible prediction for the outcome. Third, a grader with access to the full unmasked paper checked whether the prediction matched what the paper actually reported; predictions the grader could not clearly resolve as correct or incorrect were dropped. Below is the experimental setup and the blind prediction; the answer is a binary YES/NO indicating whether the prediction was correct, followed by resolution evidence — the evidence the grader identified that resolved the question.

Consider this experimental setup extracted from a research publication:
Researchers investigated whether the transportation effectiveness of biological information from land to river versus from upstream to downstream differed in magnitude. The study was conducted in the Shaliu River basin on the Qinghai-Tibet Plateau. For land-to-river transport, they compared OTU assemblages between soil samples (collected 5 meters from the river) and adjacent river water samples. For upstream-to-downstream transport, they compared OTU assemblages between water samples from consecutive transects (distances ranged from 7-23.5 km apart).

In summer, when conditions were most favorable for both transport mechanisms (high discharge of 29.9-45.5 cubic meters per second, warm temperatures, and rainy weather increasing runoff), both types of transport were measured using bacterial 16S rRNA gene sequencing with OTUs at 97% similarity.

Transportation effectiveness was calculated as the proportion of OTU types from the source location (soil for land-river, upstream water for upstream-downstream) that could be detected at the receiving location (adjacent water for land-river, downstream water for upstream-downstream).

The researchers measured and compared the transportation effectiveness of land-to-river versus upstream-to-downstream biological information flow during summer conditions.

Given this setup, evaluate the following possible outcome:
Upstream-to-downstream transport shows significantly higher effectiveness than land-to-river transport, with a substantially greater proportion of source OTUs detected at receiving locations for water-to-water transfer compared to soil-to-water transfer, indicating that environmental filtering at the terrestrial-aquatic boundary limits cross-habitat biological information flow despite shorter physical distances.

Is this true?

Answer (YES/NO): YES